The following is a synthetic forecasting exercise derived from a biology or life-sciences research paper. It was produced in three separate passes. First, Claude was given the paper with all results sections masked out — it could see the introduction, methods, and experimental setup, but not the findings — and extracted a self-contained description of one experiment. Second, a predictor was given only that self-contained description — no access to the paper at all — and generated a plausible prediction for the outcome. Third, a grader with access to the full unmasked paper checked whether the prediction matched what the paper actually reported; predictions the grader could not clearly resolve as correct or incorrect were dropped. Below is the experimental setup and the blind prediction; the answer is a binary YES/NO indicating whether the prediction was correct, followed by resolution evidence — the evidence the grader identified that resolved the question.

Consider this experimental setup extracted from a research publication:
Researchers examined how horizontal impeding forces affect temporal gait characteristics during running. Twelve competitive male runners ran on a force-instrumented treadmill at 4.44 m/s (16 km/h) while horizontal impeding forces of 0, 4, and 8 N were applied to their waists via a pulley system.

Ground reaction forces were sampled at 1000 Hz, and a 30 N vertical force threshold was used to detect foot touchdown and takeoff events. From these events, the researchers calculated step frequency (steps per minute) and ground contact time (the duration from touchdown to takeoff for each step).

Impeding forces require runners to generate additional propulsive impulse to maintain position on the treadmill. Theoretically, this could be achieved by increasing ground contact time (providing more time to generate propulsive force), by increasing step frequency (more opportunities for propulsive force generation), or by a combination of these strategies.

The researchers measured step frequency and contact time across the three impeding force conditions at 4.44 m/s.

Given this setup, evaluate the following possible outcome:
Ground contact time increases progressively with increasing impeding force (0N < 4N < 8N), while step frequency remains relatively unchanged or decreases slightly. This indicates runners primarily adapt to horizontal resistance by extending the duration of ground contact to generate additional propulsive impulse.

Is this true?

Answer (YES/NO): NO